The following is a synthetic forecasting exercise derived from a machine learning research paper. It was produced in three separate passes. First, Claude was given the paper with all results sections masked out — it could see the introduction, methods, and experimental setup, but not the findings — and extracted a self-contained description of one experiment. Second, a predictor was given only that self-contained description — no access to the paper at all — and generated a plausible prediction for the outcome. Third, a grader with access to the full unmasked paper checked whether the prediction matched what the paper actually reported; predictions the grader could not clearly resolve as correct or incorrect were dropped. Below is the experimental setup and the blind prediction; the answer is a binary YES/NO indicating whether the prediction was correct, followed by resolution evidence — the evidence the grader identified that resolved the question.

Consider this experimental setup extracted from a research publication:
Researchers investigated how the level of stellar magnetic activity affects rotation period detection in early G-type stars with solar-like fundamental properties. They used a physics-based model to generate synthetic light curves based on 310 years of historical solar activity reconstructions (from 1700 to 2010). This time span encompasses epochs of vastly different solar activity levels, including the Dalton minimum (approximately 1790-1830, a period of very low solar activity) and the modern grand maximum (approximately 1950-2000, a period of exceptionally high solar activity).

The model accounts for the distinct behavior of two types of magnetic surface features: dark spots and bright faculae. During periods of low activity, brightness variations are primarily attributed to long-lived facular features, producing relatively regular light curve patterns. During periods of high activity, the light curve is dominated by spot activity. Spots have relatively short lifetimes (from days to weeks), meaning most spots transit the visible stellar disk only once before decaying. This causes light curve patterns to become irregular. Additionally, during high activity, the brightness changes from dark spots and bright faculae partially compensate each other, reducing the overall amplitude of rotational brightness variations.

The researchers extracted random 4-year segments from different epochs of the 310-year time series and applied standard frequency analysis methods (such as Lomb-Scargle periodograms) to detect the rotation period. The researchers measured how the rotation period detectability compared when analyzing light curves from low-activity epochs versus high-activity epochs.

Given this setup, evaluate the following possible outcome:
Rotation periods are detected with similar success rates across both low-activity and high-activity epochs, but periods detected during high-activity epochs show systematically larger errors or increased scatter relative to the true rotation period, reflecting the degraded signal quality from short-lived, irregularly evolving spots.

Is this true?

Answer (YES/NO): NO